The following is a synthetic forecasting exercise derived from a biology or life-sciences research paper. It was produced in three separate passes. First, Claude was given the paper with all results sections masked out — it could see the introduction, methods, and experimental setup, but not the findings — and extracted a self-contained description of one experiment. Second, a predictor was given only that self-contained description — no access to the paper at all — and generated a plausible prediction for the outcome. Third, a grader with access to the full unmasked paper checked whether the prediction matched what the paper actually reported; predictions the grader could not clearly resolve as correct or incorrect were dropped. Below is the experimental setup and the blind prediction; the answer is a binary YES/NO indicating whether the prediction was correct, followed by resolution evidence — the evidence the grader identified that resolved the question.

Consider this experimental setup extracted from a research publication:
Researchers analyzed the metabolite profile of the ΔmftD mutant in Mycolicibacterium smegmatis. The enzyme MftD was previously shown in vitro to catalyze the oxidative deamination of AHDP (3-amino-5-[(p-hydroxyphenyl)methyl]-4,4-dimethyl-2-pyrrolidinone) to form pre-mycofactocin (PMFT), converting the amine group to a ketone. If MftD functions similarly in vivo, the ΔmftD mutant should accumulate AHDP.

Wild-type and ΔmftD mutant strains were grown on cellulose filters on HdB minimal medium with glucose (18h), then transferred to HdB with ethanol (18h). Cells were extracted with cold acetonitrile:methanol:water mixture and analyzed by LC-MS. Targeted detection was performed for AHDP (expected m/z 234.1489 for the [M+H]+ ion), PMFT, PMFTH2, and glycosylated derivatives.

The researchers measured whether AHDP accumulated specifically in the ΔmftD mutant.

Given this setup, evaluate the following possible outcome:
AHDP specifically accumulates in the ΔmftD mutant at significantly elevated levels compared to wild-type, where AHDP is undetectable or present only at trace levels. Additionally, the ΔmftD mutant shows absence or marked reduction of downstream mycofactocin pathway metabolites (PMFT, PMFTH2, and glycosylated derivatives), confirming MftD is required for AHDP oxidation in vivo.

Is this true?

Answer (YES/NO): YES